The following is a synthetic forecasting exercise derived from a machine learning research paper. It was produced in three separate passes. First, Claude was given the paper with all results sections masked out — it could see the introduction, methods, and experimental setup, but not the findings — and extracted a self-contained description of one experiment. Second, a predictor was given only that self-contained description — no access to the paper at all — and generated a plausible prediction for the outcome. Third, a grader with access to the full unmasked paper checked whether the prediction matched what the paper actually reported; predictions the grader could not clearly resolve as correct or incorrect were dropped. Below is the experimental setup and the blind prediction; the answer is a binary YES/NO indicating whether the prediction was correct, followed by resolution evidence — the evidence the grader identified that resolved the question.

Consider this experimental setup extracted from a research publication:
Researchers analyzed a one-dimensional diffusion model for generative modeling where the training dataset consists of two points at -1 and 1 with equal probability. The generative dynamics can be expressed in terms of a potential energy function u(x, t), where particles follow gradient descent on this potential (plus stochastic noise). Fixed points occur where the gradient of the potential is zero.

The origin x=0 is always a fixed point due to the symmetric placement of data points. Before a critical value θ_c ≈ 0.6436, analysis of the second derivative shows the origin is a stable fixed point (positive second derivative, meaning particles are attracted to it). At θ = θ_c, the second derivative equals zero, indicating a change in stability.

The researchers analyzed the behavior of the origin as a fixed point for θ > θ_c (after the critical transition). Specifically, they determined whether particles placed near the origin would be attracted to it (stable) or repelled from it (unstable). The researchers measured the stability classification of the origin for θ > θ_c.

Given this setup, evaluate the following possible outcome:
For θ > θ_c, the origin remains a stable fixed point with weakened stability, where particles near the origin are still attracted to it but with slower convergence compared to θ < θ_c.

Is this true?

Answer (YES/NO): NO